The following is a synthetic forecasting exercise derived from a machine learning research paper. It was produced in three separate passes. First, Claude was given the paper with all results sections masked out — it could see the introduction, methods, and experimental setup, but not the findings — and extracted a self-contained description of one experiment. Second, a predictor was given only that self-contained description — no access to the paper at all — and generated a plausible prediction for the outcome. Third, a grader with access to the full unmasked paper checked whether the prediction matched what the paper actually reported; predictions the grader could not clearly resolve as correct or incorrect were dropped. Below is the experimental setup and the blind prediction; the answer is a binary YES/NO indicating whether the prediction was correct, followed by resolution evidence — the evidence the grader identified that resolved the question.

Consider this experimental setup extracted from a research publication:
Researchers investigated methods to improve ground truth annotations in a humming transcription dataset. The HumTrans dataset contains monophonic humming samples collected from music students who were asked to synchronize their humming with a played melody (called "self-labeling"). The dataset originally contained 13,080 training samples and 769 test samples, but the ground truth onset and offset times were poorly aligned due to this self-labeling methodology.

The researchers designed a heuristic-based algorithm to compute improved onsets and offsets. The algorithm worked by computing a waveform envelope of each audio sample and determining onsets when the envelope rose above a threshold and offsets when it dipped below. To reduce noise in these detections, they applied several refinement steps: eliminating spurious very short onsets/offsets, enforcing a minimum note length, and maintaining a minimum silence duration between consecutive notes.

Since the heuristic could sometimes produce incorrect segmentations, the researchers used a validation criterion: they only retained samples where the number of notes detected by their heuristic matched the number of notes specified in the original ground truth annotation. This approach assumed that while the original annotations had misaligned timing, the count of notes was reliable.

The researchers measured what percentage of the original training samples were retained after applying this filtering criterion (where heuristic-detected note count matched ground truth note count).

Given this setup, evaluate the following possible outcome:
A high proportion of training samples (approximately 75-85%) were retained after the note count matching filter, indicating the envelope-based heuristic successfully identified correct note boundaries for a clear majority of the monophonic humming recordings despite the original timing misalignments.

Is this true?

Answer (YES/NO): NO